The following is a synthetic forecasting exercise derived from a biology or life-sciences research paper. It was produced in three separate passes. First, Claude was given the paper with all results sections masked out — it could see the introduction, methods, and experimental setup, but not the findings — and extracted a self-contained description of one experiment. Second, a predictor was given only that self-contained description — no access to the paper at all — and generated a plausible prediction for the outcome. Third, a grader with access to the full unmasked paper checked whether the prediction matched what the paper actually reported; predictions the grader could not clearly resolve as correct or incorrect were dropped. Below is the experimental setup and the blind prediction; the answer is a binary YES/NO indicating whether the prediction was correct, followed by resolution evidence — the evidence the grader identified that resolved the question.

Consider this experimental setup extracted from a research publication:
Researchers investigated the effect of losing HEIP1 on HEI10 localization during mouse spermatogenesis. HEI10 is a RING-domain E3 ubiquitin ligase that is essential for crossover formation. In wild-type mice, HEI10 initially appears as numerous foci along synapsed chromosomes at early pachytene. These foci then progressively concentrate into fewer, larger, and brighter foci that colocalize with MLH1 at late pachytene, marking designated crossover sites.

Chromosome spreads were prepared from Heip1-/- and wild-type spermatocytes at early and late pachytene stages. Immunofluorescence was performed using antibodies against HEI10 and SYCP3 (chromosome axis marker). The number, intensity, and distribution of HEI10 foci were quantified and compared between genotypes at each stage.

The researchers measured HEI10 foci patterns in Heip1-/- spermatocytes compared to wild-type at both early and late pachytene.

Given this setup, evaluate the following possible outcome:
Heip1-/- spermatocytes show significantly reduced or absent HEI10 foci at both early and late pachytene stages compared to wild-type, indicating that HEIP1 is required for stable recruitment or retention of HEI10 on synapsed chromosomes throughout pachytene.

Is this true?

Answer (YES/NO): YES